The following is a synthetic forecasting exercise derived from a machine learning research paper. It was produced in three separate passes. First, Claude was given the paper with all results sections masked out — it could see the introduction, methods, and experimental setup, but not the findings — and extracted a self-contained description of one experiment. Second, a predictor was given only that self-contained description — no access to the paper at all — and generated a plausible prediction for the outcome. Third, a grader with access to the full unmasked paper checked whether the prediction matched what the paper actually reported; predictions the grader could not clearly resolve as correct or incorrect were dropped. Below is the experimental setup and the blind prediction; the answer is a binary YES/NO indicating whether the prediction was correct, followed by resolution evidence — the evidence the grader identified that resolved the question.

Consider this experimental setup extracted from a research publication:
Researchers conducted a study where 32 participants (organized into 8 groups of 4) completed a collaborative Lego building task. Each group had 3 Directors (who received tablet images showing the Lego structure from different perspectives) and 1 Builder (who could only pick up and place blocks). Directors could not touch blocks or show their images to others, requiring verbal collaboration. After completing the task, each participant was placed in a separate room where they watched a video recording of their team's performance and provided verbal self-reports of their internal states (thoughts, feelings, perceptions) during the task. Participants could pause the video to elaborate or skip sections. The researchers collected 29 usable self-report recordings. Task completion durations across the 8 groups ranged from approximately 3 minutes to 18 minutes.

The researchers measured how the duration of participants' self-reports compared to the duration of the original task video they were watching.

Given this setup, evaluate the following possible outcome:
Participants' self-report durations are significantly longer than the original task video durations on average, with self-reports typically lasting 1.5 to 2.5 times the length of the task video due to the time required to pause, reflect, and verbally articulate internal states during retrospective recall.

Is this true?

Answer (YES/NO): NO